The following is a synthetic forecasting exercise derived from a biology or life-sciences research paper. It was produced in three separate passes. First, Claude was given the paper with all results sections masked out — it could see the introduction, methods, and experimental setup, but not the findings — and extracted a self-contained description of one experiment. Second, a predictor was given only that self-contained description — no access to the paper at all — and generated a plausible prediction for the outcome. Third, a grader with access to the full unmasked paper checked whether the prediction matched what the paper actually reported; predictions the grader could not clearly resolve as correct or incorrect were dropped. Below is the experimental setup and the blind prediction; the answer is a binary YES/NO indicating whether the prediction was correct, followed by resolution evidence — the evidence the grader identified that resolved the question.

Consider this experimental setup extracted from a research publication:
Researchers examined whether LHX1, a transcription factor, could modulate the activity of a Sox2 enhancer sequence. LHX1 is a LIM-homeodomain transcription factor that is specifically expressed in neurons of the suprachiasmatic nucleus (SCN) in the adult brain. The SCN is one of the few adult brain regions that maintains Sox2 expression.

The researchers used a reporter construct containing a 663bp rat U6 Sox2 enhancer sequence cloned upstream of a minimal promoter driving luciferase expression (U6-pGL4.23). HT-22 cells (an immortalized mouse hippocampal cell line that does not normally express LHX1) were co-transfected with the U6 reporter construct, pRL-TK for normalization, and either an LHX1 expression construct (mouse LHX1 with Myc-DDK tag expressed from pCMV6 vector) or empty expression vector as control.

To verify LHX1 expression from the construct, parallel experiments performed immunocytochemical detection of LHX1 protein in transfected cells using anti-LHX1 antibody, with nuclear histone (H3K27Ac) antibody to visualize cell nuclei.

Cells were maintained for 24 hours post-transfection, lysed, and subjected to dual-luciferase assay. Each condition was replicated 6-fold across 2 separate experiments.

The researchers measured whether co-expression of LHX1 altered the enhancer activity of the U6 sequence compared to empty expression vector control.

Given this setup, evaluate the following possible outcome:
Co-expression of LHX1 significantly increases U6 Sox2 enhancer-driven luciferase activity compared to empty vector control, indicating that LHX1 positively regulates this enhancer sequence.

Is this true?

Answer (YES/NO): YES